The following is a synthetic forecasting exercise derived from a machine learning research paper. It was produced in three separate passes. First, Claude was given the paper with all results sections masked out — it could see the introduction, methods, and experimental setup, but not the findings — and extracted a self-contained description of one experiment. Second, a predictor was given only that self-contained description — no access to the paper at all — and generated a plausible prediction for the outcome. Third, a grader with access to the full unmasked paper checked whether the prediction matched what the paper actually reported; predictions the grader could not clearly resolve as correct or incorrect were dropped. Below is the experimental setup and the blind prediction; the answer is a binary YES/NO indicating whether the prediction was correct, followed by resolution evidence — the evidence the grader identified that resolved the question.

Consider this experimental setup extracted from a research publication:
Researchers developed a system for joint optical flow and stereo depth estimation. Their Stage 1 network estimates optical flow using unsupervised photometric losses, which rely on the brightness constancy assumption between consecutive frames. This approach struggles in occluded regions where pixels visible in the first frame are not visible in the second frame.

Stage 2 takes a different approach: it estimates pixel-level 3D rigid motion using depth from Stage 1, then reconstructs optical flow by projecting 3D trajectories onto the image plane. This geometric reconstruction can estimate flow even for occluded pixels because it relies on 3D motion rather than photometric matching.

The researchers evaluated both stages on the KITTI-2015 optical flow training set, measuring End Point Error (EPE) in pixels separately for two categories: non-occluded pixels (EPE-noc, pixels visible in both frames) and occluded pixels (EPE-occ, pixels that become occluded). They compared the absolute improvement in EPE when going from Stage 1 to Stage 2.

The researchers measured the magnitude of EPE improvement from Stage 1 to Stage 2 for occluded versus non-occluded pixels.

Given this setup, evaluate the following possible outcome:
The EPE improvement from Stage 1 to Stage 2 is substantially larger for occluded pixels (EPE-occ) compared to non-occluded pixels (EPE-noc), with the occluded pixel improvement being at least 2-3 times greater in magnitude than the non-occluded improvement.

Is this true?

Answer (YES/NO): YES